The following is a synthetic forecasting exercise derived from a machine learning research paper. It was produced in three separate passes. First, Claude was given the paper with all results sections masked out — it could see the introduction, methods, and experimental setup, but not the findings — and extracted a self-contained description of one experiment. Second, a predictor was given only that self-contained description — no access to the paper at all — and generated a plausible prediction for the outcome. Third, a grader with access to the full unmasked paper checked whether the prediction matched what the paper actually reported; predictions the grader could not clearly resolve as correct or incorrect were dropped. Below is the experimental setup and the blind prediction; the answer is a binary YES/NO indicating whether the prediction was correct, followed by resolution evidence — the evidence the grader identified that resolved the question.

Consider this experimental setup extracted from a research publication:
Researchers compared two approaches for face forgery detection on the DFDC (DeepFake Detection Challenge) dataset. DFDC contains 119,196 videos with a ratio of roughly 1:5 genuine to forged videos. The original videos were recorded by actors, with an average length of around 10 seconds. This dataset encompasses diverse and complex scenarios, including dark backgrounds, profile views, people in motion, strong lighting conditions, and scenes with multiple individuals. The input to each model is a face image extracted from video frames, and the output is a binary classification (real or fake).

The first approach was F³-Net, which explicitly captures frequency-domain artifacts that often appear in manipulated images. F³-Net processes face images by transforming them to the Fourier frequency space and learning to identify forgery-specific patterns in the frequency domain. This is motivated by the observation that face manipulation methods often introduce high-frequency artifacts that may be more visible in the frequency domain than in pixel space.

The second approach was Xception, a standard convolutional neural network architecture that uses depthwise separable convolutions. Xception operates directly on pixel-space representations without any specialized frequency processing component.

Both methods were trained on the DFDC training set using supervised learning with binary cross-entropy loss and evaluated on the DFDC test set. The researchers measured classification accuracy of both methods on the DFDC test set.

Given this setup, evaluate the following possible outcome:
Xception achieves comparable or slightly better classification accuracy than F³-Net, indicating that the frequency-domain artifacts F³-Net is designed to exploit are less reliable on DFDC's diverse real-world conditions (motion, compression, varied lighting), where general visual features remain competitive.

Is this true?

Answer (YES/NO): YES